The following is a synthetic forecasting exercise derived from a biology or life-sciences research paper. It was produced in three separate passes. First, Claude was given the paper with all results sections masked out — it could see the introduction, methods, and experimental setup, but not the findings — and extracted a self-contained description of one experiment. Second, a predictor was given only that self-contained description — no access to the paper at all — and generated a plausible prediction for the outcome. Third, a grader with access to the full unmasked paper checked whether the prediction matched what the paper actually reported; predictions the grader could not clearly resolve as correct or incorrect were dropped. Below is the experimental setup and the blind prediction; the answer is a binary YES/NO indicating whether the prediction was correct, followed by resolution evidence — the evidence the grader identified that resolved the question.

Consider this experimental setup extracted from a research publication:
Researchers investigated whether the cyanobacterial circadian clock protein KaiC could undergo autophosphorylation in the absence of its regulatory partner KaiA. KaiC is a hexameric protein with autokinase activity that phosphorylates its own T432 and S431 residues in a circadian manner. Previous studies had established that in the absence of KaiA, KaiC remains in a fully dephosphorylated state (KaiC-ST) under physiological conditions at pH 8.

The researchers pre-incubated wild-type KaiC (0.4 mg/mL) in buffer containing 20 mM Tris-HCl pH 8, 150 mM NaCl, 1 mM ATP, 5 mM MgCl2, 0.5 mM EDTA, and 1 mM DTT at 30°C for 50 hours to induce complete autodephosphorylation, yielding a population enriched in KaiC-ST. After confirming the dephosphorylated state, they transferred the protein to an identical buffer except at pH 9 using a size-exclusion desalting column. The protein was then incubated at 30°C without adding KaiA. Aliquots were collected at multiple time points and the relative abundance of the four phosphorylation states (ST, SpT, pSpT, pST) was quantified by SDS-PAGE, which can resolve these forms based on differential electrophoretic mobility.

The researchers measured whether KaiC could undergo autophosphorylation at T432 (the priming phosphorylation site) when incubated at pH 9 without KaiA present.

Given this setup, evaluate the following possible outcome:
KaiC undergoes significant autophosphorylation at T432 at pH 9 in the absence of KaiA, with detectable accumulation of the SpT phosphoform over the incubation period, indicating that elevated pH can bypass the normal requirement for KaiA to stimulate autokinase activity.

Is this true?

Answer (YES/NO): NO